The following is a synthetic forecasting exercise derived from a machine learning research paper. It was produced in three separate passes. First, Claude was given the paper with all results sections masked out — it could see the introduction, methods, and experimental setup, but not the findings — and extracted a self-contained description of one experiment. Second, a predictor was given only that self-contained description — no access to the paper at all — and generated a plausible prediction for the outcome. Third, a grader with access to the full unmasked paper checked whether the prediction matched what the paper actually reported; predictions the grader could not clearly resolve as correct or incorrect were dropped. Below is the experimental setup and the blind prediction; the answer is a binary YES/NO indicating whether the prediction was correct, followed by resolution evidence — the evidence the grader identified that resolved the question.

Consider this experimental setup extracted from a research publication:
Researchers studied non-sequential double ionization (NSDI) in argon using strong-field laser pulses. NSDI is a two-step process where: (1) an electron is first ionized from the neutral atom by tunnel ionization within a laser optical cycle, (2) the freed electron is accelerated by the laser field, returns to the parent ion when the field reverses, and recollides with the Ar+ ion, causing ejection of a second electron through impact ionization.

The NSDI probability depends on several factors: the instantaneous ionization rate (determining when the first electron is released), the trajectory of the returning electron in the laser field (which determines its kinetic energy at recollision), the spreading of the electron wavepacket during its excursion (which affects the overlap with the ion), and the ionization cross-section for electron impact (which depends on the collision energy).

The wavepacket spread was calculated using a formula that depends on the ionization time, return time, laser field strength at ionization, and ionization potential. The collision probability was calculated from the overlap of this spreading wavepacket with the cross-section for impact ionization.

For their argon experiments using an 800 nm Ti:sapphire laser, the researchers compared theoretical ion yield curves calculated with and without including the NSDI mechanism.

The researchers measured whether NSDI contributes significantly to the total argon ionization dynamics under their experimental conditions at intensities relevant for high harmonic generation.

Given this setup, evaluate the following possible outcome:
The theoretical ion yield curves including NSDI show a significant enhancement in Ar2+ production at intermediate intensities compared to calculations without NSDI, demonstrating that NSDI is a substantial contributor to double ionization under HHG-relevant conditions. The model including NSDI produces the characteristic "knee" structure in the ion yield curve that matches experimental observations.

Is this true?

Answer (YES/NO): NO